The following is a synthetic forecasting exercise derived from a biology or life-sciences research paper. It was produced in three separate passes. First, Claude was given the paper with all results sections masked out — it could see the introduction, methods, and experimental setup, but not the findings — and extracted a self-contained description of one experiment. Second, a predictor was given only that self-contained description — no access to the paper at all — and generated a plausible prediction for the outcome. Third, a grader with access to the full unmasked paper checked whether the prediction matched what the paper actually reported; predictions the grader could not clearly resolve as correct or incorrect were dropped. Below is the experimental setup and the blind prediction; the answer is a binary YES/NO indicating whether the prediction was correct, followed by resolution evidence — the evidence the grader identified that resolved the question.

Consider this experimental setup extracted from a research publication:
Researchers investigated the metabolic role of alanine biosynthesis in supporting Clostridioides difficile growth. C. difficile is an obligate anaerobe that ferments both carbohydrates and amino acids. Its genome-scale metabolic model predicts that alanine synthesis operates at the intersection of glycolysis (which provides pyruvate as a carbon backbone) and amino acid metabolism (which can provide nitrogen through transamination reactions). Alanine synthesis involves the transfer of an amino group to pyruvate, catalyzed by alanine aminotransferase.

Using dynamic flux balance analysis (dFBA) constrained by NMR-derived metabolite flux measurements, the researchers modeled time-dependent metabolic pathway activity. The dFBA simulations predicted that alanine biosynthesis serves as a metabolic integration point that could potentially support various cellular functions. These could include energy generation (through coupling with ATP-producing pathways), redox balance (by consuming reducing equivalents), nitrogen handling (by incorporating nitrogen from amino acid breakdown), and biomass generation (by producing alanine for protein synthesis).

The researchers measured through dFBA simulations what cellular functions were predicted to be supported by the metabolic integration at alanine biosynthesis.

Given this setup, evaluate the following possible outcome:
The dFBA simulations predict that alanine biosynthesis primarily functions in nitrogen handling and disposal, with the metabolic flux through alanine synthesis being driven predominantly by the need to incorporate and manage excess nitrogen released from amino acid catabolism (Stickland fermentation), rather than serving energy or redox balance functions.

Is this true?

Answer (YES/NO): NO